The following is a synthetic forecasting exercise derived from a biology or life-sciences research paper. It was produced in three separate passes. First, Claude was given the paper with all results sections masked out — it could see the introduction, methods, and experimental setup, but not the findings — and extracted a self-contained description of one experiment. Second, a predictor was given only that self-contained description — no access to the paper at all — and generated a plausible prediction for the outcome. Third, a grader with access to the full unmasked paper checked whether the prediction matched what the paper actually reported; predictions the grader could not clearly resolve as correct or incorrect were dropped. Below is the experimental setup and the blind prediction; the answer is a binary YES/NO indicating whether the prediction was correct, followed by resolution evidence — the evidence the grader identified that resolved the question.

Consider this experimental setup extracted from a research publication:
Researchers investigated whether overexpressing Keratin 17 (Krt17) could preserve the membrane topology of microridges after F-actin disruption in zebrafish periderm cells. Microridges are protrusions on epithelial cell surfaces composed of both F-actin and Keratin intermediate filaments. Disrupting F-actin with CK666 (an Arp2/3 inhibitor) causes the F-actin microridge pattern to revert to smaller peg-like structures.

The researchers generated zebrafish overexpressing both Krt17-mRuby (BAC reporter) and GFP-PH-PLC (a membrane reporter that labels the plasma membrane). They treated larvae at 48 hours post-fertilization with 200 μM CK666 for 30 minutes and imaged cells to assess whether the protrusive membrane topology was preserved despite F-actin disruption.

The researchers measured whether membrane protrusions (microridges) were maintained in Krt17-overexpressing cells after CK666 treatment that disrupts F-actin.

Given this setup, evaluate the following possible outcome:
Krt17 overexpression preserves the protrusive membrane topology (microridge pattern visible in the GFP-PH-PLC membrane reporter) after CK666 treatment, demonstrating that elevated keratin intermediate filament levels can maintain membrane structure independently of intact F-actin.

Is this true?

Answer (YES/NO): YES